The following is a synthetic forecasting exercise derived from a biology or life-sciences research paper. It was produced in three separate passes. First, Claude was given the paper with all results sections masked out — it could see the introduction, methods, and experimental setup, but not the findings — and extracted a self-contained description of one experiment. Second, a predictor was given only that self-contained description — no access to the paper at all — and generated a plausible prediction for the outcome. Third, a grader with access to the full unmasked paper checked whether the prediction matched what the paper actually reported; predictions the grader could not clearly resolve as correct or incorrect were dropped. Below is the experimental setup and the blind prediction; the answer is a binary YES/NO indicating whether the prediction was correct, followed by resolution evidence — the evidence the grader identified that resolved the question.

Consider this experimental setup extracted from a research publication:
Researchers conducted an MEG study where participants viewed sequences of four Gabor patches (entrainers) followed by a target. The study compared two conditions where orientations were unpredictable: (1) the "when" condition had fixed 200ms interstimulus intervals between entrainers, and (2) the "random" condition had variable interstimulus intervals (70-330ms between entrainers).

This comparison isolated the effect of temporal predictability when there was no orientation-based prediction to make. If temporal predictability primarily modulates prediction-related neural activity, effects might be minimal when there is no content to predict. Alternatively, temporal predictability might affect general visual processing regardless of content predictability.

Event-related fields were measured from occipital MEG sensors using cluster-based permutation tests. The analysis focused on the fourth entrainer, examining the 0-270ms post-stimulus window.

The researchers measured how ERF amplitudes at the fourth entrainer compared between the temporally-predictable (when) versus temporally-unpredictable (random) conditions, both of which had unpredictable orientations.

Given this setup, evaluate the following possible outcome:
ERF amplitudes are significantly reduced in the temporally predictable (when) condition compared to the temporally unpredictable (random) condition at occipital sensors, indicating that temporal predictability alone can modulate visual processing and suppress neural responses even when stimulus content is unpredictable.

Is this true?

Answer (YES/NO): NO